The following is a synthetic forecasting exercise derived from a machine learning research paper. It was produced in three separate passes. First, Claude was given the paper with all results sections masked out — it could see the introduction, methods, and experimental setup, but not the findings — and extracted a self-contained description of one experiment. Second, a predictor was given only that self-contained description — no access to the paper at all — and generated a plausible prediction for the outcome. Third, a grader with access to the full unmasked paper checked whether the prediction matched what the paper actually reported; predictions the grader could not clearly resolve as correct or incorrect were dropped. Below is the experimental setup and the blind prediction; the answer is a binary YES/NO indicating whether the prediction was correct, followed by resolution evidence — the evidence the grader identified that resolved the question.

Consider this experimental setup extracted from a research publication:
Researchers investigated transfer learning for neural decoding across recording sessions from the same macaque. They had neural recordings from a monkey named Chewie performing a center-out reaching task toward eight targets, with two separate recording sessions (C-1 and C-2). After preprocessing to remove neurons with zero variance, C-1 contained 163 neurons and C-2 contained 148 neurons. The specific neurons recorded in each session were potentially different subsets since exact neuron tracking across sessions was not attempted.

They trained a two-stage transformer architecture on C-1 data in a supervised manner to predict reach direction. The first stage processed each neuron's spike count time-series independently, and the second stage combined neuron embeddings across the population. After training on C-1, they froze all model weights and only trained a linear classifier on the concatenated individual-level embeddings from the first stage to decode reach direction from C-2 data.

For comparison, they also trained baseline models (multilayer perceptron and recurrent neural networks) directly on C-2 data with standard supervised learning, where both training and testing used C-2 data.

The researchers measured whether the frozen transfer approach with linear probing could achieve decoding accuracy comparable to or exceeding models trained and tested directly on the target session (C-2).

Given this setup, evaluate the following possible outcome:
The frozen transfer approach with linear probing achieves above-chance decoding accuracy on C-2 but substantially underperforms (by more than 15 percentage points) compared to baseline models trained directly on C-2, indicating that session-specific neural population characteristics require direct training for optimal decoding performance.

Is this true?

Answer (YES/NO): NO